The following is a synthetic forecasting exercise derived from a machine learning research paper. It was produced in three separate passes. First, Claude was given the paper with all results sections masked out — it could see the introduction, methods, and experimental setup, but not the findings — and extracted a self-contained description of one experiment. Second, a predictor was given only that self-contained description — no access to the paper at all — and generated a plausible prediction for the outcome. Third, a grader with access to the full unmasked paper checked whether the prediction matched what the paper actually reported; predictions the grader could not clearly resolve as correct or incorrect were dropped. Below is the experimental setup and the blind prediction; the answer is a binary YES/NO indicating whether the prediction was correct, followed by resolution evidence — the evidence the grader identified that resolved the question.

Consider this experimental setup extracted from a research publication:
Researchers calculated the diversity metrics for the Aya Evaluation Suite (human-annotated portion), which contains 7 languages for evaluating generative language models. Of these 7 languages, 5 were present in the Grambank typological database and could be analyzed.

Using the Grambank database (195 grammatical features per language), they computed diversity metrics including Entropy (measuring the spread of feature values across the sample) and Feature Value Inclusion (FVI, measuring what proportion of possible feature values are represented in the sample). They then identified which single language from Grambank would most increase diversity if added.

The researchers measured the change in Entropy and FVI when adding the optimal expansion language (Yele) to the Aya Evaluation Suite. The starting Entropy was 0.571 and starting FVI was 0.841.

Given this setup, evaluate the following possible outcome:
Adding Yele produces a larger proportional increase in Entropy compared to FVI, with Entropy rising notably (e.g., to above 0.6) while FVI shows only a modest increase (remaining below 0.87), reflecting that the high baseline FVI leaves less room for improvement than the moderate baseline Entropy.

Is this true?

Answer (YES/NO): NO